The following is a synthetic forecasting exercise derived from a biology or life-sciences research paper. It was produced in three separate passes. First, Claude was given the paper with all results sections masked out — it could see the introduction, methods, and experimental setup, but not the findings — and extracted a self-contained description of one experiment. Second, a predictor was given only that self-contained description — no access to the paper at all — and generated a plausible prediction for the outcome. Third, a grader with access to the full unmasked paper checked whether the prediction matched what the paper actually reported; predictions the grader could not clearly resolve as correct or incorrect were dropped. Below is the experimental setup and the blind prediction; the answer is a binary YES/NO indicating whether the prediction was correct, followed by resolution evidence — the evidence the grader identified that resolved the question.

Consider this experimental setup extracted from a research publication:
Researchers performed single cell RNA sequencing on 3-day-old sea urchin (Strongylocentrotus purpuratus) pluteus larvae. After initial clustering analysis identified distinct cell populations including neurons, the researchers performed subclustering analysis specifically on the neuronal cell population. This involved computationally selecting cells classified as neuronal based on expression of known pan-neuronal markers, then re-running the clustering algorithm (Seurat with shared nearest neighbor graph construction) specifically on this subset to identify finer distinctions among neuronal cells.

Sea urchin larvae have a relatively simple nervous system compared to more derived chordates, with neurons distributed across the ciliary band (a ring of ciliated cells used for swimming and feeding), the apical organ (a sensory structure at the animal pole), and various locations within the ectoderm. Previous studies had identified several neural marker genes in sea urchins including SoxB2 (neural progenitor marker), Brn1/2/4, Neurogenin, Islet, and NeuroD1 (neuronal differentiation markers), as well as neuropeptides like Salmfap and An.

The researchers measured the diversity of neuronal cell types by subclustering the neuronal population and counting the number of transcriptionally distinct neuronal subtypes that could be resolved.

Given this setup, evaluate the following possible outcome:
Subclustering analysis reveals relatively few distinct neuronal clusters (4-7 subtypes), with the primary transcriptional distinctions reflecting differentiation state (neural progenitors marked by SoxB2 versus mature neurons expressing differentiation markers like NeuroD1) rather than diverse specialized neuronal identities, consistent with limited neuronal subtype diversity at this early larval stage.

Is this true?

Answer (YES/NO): NO